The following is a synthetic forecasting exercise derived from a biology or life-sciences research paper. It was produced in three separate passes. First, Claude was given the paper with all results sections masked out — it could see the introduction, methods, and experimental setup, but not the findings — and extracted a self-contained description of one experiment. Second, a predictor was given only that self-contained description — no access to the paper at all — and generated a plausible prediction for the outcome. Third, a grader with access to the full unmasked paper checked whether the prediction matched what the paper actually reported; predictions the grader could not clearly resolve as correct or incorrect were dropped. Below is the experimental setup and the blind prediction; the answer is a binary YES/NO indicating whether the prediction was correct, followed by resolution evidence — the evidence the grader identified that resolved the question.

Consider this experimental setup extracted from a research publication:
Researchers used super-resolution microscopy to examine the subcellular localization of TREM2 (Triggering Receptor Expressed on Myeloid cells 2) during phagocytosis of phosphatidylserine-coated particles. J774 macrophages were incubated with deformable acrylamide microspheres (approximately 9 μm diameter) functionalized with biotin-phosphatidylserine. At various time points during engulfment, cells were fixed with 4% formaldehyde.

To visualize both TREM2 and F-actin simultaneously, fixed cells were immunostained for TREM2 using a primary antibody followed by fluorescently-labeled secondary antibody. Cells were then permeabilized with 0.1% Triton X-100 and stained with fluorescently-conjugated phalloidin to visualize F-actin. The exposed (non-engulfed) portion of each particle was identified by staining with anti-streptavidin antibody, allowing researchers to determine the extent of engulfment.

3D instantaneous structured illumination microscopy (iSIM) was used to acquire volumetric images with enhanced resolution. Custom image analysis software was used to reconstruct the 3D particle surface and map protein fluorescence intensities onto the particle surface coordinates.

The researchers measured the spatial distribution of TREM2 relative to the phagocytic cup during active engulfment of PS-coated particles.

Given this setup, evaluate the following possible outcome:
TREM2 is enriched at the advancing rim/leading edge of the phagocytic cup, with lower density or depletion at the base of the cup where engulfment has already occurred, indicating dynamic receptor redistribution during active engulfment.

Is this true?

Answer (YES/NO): YES